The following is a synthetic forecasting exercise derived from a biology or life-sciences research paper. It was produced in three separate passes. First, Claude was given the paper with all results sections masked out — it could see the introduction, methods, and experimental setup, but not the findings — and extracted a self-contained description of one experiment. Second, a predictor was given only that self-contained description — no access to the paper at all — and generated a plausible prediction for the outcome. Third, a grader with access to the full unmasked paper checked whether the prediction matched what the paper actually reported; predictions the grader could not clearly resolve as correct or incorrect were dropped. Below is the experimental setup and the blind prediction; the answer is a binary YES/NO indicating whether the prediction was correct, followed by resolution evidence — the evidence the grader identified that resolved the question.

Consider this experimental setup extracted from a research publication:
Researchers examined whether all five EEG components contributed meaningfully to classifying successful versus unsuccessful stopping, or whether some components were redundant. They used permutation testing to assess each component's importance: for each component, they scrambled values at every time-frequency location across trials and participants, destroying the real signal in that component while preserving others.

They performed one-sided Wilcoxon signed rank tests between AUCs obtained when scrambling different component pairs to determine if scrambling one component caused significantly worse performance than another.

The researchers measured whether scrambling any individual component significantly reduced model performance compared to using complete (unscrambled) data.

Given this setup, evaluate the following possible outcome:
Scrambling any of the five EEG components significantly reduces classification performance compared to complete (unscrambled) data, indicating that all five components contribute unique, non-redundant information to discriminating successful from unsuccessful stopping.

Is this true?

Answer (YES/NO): YES